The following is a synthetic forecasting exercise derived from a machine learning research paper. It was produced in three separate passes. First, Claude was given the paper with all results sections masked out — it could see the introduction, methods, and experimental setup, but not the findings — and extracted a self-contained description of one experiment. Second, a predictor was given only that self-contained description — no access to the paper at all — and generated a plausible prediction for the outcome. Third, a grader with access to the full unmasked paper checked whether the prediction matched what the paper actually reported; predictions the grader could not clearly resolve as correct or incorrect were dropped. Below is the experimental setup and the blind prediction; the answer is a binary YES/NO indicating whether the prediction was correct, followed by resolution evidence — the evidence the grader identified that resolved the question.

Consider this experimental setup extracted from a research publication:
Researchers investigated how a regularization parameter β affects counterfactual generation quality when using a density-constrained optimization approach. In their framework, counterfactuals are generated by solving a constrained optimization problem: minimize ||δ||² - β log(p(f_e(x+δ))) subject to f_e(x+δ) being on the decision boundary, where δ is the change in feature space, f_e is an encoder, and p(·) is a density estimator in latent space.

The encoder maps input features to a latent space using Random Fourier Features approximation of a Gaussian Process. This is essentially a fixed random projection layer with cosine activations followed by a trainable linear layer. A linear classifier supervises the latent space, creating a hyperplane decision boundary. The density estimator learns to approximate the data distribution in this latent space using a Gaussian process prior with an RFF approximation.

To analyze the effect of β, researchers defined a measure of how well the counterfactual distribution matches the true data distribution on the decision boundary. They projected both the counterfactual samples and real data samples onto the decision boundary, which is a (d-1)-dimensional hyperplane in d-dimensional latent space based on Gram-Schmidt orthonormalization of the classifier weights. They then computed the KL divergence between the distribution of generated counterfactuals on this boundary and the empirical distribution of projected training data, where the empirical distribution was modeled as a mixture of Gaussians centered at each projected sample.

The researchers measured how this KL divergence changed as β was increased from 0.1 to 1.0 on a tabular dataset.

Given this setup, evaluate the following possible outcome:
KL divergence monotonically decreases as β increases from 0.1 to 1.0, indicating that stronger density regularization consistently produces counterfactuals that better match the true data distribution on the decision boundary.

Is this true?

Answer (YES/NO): NO